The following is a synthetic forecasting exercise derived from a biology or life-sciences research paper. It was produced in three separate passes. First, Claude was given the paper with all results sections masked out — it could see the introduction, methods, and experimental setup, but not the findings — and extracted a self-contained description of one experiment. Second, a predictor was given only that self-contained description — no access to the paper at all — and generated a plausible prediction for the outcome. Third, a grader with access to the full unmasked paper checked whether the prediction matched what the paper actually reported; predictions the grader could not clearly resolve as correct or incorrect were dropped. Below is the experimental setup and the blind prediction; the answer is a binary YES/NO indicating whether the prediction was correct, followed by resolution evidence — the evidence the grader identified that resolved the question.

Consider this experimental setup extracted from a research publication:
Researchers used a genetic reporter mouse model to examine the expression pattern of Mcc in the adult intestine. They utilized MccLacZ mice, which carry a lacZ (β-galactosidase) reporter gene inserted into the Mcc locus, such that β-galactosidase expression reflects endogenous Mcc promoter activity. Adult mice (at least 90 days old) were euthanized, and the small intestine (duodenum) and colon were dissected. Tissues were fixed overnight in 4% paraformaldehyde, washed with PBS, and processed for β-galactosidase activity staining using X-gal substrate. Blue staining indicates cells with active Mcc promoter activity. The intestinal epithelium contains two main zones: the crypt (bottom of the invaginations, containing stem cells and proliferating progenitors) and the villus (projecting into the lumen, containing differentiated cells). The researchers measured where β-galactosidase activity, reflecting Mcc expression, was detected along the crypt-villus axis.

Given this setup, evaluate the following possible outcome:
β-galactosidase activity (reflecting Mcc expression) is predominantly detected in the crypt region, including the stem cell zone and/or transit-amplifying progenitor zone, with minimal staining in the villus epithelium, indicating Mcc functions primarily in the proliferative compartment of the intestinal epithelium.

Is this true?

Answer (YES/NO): YES